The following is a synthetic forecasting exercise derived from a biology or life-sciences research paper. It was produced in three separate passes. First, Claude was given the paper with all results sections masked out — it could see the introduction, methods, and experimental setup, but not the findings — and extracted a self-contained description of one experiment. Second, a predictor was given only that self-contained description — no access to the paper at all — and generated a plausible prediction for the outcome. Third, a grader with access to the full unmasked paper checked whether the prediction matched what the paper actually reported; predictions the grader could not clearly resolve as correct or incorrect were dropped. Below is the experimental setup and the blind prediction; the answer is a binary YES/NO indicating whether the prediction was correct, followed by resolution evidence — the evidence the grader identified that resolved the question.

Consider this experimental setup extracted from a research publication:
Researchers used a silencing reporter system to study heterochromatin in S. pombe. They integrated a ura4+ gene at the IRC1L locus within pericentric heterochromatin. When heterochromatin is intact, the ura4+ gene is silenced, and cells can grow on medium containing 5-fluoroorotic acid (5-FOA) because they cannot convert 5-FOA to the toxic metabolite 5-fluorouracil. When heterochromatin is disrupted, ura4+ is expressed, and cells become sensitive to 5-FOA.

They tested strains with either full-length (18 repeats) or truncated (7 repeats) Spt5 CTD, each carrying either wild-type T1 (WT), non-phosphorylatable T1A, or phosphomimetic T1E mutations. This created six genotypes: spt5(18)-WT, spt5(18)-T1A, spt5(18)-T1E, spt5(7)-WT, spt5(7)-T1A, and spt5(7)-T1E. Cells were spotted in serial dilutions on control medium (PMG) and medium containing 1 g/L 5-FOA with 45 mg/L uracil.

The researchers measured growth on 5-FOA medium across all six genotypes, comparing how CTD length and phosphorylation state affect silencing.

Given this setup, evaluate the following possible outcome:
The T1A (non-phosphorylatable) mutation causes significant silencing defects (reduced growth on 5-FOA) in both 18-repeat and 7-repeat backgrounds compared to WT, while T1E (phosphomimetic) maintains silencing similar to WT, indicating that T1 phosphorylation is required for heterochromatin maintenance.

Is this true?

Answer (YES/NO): NO